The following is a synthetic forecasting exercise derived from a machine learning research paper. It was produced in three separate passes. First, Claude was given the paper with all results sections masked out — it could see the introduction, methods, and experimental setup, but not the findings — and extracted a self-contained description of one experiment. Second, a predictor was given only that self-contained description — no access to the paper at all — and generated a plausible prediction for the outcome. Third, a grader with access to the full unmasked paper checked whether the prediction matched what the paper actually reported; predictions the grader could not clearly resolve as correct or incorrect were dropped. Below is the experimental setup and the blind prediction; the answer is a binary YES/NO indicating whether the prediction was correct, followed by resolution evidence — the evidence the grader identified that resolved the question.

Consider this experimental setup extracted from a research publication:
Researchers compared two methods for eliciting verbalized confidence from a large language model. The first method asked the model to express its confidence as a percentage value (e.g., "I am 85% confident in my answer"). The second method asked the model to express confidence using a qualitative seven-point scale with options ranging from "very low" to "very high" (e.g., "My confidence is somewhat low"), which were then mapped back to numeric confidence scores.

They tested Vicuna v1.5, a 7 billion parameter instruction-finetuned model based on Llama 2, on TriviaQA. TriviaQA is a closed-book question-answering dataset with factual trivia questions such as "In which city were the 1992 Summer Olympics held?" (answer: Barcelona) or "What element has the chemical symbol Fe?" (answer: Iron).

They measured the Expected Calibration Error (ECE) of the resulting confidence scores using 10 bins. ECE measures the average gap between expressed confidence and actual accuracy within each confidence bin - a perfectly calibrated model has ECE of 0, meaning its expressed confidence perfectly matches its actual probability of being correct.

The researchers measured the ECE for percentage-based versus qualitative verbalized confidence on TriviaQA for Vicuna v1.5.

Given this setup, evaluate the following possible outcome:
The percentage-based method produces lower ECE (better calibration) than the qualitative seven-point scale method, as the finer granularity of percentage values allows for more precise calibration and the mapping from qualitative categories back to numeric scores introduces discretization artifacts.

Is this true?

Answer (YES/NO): NO